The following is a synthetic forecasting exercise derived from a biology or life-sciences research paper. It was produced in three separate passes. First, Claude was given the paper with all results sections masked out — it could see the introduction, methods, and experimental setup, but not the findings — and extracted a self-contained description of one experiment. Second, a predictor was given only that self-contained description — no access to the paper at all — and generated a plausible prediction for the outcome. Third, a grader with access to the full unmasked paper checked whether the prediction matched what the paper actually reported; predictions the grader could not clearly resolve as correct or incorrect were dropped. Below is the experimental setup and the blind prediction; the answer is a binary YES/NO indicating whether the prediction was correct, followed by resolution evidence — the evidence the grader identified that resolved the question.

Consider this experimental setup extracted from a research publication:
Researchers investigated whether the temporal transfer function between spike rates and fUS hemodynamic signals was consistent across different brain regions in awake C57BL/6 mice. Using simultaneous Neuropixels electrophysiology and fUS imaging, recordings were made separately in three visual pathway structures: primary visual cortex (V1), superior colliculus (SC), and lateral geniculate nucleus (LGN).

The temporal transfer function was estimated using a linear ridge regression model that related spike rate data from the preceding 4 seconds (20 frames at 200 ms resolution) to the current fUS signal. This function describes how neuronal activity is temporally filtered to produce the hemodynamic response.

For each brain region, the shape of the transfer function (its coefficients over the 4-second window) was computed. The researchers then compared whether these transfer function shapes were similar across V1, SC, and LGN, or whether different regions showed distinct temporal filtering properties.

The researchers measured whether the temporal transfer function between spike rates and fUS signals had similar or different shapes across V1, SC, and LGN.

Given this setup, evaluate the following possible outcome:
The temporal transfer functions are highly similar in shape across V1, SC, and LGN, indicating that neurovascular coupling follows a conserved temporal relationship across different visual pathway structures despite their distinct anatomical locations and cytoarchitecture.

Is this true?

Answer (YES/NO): NO